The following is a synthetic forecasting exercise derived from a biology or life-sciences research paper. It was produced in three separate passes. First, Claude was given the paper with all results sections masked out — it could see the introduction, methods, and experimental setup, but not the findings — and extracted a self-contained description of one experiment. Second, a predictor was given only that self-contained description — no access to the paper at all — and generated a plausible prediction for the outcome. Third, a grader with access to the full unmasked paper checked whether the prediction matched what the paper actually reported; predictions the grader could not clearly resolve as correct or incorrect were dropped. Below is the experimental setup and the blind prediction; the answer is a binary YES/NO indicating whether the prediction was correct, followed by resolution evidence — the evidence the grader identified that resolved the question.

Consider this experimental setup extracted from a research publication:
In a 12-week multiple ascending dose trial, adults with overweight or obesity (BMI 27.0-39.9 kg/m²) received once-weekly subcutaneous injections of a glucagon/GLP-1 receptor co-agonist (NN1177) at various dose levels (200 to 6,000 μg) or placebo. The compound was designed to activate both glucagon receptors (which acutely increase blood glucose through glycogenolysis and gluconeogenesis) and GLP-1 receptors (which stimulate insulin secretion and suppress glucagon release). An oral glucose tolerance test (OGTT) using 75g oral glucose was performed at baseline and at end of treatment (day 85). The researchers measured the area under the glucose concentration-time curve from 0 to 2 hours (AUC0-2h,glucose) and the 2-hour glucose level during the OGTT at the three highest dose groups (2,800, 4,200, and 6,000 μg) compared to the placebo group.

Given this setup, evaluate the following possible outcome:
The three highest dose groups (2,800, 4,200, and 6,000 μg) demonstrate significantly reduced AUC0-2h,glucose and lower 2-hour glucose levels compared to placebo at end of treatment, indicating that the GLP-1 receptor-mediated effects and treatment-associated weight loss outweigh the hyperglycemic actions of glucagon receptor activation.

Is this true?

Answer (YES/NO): NO